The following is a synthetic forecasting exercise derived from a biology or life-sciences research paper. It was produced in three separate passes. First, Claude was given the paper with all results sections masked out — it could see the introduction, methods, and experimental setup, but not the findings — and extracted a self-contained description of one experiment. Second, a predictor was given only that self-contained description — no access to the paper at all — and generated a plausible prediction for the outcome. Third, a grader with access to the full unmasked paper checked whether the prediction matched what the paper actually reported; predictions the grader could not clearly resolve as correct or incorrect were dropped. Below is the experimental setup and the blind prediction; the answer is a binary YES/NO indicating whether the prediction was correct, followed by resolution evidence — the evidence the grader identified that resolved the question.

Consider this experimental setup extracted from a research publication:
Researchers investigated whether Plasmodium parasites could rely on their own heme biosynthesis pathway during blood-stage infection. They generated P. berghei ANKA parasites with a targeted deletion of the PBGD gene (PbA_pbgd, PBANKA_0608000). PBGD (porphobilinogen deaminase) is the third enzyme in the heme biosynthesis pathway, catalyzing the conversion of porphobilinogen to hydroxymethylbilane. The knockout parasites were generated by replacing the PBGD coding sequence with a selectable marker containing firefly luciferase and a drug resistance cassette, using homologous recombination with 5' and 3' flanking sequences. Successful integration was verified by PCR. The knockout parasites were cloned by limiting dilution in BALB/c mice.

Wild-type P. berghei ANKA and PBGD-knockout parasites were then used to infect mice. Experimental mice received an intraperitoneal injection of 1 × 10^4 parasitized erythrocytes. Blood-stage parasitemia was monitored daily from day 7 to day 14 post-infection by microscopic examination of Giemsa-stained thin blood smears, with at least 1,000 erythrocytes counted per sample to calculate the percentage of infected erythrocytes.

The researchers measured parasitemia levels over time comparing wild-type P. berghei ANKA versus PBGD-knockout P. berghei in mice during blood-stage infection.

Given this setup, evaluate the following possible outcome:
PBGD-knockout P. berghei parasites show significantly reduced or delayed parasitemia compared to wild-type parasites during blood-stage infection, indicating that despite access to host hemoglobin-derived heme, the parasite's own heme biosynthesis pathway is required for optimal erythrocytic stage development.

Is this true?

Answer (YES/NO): NO